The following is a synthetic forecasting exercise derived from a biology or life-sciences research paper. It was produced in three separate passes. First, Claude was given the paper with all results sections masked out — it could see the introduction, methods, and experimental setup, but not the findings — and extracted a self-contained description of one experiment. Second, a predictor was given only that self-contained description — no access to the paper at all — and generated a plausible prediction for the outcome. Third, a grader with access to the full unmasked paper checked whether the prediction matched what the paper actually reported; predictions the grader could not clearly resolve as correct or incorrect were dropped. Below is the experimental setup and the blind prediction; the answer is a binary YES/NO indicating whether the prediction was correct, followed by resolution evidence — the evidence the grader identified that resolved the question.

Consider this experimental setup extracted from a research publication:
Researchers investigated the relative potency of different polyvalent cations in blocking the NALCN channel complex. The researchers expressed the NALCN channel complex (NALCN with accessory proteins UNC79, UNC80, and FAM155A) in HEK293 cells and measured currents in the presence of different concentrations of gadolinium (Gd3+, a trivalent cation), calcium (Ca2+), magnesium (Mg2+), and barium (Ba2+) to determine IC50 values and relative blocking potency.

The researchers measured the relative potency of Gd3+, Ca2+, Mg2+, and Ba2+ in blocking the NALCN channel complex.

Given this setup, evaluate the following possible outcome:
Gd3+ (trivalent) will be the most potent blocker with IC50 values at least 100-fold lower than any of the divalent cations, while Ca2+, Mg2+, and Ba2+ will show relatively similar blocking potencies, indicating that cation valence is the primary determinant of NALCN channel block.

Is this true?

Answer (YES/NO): NO